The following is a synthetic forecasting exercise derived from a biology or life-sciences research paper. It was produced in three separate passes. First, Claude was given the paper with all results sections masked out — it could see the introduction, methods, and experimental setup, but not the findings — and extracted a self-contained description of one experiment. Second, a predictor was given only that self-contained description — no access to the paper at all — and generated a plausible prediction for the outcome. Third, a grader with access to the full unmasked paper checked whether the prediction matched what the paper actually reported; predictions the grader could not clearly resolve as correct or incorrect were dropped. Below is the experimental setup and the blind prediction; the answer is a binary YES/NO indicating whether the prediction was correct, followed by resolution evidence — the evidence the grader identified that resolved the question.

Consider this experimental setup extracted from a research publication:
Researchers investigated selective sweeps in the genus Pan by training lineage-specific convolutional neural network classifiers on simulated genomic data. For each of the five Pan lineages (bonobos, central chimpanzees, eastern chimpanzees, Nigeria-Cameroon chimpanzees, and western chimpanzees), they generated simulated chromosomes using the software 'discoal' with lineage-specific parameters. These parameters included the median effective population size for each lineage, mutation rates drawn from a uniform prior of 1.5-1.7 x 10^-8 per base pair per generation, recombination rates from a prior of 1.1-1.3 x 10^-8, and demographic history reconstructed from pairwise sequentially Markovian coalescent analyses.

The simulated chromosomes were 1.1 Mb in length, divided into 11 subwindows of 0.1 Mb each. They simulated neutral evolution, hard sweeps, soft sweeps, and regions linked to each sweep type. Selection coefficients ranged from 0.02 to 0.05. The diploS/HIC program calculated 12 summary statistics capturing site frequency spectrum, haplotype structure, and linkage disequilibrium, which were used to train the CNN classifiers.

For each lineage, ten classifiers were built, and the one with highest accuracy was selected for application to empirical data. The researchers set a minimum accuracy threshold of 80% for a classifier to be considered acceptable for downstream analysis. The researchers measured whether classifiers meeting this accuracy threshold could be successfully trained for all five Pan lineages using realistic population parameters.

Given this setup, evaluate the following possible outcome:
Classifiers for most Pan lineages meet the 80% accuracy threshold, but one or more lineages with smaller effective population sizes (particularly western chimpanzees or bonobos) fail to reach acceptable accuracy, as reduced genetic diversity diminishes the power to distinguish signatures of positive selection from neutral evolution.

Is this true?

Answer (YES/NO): YES